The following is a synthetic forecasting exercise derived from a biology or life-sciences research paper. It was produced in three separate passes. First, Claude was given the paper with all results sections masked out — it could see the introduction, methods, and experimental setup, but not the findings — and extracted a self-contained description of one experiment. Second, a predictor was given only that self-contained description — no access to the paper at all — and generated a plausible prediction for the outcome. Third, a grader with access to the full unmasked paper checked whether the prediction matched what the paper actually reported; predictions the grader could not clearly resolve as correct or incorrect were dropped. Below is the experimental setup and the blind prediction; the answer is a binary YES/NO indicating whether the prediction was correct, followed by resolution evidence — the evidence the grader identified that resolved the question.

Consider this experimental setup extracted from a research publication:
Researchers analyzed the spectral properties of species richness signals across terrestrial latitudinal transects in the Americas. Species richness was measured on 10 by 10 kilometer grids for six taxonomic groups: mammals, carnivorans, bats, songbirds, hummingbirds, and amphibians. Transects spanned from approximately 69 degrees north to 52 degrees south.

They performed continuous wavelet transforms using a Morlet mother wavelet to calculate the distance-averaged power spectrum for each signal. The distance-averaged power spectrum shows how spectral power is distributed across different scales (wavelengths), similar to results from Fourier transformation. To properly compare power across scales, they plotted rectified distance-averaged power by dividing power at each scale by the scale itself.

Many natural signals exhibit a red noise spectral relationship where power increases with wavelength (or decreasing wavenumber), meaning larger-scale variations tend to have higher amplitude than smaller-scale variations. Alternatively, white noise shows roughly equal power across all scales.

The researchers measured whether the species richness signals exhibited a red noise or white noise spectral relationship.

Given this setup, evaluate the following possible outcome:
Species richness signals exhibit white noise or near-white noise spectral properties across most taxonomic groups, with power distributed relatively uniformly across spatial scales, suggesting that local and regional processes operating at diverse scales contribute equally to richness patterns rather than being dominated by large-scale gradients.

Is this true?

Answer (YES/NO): NO